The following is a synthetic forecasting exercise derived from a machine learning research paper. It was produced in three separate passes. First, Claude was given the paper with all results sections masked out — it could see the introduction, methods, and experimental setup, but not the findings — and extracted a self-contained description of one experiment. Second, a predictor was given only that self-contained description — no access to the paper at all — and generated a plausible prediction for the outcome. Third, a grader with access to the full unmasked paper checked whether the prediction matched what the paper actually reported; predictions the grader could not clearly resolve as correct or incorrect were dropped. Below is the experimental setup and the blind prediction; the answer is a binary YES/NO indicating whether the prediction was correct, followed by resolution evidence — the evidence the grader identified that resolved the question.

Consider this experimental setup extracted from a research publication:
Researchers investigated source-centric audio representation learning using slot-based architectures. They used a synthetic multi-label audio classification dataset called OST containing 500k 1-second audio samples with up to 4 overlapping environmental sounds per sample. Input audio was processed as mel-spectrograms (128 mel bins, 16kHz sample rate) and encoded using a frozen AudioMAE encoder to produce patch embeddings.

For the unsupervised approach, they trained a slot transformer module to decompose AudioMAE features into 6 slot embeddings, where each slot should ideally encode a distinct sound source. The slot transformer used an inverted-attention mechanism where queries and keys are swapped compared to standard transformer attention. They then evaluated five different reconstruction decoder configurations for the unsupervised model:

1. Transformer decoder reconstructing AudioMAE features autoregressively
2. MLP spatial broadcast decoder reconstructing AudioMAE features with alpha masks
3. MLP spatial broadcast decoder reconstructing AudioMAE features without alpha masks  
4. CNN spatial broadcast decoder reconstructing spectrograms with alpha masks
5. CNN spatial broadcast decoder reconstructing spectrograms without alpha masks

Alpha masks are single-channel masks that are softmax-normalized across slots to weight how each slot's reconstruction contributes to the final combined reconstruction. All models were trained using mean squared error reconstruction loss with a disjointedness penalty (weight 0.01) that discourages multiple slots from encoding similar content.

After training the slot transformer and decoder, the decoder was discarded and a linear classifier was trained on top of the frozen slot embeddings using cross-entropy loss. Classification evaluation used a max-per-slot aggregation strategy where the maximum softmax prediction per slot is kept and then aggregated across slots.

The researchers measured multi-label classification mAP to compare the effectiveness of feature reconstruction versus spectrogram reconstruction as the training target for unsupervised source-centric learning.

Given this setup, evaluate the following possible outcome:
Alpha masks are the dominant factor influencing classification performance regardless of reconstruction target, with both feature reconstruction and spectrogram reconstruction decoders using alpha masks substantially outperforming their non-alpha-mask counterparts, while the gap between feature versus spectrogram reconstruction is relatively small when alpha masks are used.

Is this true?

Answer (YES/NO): NO